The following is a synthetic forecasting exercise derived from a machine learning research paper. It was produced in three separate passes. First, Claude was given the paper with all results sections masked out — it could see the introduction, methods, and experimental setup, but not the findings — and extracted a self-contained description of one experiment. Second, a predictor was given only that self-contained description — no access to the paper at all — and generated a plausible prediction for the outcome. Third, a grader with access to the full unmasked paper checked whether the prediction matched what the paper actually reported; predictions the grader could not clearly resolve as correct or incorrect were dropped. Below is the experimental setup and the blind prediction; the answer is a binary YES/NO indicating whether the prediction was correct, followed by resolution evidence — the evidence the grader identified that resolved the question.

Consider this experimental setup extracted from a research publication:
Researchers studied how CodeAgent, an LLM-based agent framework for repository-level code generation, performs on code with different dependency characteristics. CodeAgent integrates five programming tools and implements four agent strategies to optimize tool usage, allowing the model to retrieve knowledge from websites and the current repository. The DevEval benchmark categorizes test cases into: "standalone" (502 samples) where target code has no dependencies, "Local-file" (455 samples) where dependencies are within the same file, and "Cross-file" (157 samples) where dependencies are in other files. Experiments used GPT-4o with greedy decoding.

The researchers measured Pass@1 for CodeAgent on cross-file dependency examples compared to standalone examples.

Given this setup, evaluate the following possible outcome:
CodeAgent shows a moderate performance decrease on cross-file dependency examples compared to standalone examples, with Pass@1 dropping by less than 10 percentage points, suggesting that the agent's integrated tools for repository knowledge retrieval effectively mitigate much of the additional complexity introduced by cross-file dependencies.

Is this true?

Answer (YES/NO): NO